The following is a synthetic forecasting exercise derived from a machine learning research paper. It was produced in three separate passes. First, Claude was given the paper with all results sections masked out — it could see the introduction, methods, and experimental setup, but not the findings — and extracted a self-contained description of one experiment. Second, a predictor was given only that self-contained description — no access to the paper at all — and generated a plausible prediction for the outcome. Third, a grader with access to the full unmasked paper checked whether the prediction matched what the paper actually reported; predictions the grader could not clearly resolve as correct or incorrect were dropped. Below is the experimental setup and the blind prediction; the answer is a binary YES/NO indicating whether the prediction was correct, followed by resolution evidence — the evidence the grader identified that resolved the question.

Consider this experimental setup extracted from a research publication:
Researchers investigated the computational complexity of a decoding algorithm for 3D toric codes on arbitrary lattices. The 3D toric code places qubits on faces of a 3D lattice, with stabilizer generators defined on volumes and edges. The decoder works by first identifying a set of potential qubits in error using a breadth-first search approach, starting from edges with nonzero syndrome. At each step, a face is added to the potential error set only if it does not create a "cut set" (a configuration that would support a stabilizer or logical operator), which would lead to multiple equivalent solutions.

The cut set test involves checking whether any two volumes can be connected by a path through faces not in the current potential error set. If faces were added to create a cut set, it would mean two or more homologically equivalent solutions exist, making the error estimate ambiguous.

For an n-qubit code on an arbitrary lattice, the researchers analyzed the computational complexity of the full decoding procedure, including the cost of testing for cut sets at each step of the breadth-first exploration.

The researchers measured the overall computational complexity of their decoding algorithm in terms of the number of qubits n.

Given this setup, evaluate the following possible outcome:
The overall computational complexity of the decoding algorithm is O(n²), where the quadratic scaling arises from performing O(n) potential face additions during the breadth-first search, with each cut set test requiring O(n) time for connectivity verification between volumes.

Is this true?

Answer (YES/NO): YES